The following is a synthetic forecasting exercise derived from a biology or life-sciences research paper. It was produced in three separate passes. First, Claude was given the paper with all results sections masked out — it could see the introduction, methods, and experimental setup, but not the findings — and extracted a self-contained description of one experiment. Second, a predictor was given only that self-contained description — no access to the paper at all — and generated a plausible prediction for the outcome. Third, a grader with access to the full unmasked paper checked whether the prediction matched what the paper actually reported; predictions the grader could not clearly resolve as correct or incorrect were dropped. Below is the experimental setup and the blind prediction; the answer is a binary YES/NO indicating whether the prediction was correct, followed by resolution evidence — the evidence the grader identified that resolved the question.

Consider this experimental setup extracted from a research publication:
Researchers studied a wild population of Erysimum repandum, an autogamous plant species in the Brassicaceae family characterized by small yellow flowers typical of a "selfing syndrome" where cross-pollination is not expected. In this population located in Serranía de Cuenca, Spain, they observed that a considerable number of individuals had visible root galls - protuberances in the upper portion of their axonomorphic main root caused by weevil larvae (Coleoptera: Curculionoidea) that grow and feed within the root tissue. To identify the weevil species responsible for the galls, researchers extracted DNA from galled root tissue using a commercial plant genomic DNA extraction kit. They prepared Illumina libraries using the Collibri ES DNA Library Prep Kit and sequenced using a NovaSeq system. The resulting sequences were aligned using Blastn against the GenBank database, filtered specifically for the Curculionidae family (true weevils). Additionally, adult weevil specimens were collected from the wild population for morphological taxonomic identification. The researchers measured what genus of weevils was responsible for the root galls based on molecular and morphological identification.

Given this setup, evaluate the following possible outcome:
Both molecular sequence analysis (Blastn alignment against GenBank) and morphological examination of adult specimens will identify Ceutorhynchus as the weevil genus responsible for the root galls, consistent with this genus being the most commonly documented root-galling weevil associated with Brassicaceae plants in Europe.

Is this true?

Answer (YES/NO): YES